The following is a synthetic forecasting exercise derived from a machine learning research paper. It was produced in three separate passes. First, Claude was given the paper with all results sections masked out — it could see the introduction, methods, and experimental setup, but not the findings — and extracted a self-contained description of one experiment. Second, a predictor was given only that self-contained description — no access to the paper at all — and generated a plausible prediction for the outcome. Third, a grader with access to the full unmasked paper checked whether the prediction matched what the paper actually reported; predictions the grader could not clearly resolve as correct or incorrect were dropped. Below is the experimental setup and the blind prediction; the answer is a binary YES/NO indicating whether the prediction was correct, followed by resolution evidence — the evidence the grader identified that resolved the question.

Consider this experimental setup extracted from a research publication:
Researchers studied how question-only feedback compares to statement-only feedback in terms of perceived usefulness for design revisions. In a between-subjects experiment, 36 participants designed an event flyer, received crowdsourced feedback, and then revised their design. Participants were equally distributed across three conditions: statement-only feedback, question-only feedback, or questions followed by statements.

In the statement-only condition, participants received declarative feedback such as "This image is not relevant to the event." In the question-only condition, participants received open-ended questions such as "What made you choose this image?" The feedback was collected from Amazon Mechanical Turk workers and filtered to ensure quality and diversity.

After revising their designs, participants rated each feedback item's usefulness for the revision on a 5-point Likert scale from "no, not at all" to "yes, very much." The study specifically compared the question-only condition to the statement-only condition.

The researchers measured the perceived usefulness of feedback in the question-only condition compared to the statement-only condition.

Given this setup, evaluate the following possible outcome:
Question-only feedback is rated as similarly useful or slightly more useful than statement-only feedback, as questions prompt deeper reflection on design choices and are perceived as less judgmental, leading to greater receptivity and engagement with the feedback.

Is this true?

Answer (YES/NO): YES